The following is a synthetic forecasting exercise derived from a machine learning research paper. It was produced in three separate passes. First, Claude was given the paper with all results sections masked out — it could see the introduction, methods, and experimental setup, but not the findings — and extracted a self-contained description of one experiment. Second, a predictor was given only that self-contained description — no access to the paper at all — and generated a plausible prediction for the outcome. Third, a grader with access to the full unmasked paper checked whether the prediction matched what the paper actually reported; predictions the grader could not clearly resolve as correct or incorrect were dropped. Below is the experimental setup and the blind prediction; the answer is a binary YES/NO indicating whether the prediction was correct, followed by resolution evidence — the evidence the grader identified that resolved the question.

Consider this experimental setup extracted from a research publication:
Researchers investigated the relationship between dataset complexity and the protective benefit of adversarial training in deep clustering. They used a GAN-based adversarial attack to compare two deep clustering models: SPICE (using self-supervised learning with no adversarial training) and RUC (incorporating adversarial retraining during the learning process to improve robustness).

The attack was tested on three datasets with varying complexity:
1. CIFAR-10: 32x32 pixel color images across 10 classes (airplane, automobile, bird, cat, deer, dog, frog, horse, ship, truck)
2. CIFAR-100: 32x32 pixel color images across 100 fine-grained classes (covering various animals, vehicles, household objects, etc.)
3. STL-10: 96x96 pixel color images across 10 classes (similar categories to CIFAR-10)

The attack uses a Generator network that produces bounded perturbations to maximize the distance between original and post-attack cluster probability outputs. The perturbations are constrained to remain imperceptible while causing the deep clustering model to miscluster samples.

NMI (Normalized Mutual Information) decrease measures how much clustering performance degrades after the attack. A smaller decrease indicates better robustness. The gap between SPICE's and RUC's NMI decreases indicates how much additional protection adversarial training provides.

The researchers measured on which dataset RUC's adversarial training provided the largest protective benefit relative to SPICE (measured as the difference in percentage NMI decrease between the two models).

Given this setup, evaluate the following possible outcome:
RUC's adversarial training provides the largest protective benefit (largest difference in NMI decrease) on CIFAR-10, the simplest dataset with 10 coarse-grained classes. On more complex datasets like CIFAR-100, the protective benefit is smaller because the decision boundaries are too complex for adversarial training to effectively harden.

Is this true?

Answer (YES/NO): NO